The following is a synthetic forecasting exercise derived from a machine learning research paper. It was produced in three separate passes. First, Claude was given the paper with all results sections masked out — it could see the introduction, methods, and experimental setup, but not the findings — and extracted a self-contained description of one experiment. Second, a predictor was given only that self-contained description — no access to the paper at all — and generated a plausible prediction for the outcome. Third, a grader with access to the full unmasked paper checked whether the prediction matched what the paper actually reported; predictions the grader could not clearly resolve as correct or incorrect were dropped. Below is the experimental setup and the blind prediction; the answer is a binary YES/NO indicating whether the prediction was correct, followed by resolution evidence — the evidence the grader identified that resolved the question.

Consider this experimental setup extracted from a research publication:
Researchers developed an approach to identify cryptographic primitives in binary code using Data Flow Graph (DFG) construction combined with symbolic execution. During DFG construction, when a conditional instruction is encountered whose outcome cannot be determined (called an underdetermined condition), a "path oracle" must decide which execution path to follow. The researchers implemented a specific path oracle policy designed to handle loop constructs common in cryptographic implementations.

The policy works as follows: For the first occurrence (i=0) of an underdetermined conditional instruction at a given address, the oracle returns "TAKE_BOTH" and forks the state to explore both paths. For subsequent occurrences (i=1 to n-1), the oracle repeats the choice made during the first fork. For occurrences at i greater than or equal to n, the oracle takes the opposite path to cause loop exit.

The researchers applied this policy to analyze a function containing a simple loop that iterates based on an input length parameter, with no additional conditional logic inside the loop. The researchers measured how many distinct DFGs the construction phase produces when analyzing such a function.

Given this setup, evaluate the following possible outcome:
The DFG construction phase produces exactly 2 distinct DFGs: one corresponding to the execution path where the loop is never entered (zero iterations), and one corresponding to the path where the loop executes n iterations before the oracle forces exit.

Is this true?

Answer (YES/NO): YES